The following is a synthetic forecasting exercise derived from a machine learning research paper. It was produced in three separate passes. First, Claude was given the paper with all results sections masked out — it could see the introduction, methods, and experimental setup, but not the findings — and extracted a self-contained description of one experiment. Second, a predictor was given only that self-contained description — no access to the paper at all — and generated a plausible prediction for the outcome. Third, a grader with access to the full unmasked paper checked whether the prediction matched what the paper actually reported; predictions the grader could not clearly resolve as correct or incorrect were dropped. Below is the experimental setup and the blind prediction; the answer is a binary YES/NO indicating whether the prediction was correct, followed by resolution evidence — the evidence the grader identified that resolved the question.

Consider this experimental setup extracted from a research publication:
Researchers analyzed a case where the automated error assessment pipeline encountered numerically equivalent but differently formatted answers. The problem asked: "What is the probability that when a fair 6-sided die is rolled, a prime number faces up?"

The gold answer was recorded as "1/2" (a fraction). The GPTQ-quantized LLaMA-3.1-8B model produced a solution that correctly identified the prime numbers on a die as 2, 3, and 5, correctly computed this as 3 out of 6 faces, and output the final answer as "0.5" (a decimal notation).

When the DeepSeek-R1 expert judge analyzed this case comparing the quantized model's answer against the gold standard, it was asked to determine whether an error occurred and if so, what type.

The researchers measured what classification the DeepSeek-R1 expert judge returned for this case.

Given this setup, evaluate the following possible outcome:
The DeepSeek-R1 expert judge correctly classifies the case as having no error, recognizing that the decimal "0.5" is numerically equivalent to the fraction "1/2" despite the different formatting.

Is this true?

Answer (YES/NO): YES